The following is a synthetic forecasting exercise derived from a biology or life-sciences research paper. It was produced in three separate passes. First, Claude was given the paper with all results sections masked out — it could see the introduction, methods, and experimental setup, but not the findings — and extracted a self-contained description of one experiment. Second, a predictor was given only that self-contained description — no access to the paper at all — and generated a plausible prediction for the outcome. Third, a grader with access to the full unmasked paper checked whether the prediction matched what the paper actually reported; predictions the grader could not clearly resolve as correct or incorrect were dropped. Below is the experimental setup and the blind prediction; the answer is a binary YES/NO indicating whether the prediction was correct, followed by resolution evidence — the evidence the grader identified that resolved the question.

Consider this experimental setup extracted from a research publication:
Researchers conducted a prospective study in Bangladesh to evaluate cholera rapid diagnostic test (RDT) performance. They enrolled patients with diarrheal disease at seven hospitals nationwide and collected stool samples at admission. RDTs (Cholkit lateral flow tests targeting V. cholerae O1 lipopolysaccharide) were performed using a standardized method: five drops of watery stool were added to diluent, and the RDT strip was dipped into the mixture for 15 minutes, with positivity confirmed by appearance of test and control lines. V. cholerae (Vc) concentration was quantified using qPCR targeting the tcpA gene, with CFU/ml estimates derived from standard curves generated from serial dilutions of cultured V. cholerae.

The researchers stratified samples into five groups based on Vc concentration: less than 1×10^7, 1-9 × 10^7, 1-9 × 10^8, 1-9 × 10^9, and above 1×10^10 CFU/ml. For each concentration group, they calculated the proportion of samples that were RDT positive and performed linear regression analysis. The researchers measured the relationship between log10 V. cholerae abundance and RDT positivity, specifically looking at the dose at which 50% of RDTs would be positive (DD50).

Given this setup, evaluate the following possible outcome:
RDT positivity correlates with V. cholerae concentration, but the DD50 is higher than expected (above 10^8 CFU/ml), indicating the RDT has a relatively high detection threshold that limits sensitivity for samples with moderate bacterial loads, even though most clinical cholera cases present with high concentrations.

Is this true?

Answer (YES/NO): YES